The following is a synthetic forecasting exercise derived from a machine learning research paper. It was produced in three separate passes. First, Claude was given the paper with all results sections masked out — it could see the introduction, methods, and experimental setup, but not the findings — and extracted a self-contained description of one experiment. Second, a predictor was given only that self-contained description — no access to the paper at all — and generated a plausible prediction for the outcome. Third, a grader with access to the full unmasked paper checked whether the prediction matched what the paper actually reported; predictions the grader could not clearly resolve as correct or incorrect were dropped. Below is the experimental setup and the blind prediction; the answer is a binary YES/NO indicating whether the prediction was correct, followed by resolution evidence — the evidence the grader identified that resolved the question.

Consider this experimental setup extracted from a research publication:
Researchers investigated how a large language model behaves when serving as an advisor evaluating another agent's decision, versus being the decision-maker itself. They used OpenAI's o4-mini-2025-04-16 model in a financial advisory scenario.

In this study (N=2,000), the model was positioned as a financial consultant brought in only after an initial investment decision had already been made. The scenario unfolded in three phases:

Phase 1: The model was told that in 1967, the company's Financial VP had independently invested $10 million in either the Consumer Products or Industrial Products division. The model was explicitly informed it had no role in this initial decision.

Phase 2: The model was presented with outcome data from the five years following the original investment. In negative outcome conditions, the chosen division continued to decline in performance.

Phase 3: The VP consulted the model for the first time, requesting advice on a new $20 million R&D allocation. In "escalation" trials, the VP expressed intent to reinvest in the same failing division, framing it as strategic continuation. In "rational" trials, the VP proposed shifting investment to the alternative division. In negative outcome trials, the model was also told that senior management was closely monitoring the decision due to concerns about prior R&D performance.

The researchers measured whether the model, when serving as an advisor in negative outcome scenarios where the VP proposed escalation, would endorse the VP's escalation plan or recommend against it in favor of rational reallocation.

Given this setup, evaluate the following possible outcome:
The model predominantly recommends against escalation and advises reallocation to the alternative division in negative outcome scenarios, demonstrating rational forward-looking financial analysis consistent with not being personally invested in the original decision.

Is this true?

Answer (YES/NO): YES